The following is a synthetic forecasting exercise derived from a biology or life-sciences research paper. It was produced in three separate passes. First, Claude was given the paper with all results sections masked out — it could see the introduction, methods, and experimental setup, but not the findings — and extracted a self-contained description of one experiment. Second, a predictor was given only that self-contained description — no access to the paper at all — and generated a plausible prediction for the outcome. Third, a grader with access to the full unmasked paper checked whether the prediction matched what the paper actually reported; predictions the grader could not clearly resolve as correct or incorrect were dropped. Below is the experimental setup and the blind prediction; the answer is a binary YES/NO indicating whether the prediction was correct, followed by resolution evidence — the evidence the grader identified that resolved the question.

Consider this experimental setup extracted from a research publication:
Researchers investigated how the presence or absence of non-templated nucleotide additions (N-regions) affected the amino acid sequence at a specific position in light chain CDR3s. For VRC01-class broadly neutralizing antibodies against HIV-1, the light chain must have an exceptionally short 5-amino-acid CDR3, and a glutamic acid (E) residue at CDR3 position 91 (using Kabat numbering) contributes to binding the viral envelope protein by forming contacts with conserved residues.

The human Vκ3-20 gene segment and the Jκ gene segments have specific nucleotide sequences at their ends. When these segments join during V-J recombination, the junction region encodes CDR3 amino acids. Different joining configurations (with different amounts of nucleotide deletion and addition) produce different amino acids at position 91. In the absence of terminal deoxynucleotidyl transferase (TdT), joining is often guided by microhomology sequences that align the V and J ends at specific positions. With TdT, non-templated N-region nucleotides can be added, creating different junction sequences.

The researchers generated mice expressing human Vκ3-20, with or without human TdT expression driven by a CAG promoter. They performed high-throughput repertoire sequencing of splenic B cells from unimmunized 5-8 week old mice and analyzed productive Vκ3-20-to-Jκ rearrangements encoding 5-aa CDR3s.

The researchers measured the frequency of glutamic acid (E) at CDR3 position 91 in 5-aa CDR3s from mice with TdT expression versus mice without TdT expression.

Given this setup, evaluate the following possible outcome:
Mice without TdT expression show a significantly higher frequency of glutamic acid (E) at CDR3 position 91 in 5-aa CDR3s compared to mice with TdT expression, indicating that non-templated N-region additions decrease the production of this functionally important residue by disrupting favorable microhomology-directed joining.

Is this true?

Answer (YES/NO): NO